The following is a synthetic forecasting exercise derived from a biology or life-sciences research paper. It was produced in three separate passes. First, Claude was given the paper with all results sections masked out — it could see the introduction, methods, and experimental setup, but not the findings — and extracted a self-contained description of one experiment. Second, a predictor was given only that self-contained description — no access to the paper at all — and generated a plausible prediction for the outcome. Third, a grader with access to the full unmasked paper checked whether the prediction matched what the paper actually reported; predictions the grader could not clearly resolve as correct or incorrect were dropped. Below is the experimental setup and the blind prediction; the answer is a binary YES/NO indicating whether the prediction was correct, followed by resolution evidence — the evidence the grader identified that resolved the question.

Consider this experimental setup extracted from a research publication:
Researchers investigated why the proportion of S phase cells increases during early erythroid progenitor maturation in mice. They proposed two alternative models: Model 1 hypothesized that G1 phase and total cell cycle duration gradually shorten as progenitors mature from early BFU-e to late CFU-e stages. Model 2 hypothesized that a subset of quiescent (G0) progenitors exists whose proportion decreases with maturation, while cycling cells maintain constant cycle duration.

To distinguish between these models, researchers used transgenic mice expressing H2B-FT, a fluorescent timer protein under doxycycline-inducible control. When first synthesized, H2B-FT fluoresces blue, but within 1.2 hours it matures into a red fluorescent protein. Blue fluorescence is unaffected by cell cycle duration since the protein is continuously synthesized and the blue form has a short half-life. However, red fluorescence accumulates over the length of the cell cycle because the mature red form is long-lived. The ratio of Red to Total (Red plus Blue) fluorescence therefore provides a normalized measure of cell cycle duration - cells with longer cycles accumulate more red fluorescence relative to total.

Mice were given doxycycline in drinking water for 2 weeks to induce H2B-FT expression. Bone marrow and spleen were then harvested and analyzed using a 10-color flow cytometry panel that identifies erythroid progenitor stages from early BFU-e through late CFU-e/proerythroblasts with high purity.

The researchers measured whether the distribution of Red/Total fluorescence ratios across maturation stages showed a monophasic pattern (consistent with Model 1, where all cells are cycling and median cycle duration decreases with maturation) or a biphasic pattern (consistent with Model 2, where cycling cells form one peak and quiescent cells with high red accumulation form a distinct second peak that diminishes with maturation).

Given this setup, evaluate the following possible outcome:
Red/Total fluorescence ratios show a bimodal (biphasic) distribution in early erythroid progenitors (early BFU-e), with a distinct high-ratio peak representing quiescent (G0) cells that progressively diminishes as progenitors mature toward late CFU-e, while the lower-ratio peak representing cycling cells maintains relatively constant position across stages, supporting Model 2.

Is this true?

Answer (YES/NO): NO